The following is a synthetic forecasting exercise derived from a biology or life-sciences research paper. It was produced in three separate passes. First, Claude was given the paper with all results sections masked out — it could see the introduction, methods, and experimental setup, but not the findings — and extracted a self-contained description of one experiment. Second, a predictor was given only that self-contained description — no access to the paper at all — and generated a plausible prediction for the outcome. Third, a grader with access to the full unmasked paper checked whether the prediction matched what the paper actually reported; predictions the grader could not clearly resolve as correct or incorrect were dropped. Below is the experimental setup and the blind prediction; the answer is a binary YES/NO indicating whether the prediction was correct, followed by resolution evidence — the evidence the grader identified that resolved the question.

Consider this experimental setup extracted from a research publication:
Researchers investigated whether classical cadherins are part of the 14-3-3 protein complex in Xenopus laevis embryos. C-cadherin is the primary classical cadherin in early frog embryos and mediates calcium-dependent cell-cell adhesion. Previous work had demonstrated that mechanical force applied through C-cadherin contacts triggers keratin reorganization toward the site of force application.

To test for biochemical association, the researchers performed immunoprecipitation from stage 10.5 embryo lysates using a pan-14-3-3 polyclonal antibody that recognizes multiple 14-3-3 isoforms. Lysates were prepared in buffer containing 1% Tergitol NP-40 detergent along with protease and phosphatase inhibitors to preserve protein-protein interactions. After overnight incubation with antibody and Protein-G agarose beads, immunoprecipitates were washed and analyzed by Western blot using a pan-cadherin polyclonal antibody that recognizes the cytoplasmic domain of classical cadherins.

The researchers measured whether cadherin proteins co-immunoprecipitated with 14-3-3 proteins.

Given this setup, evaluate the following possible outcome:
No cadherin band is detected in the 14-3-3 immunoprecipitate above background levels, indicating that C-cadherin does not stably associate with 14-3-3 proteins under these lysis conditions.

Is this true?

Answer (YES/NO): NO